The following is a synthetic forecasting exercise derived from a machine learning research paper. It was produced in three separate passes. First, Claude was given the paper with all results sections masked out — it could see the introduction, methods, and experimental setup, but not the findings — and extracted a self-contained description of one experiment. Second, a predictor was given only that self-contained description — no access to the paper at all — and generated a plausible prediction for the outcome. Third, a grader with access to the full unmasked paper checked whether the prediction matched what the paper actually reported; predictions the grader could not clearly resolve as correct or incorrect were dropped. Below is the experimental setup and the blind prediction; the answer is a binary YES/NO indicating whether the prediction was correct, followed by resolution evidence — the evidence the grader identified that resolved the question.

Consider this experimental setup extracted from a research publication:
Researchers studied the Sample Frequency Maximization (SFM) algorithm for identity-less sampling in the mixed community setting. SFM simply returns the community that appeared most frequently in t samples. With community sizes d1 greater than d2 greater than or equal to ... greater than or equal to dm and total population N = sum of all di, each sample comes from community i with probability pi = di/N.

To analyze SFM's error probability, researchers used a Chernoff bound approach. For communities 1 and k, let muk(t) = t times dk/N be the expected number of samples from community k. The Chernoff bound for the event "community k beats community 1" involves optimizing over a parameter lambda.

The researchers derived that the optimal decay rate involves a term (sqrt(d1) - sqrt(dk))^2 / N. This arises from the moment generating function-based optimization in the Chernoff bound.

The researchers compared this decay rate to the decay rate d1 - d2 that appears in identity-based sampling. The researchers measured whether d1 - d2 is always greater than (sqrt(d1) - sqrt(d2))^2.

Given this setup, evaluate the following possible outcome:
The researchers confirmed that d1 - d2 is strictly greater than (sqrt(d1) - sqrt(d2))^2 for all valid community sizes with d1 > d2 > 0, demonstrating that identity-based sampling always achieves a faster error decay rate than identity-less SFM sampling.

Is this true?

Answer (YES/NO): YES